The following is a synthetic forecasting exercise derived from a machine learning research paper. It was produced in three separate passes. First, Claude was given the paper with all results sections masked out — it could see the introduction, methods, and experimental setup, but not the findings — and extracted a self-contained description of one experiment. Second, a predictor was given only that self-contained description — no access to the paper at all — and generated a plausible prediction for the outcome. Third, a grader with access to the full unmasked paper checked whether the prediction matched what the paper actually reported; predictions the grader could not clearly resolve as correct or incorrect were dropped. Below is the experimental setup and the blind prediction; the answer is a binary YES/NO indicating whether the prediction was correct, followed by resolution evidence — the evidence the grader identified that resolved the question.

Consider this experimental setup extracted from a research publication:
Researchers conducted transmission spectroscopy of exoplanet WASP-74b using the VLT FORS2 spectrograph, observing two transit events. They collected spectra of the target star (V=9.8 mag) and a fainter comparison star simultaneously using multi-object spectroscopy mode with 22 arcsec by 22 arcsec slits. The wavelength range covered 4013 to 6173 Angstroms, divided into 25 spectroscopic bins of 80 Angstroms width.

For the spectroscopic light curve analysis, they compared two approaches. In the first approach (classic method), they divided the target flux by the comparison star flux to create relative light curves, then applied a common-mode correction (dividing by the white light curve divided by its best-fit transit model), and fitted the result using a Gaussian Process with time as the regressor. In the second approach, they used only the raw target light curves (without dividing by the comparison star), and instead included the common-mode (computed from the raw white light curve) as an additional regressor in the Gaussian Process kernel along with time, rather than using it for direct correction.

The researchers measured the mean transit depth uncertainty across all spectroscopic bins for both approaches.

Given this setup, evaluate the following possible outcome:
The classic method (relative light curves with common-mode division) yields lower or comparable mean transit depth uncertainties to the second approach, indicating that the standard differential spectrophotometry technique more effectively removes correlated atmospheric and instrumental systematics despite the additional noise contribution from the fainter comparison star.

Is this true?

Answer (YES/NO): NO